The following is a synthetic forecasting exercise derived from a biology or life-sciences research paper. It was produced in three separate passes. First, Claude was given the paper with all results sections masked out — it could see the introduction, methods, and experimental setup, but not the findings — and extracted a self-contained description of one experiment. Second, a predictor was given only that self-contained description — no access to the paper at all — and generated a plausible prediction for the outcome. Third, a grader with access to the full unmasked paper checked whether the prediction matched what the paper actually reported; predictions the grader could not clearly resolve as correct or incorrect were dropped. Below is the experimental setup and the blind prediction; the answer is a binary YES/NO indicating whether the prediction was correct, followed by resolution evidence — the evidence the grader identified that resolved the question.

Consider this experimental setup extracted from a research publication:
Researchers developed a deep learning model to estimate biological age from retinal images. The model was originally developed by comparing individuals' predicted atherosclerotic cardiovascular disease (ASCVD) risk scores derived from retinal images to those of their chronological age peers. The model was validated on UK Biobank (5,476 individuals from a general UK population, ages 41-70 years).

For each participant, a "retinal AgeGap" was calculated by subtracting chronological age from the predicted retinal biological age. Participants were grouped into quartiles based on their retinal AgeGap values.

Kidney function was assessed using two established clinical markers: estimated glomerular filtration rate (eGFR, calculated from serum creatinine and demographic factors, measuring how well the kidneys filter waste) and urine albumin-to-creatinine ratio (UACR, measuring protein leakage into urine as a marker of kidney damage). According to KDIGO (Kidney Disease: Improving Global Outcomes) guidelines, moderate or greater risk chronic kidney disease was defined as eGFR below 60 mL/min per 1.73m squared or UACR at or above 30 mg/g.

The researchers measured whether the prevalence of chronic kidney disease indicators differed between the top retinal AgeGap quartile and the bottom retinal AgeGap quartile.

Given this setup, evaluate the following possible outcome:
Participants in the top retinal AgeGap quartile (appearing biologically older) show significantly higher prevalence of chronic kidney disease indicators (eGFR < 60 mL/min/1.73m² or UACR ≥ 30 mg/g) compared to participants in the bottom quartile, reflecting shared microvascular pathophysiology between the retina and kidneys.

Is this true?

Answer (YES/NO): NO